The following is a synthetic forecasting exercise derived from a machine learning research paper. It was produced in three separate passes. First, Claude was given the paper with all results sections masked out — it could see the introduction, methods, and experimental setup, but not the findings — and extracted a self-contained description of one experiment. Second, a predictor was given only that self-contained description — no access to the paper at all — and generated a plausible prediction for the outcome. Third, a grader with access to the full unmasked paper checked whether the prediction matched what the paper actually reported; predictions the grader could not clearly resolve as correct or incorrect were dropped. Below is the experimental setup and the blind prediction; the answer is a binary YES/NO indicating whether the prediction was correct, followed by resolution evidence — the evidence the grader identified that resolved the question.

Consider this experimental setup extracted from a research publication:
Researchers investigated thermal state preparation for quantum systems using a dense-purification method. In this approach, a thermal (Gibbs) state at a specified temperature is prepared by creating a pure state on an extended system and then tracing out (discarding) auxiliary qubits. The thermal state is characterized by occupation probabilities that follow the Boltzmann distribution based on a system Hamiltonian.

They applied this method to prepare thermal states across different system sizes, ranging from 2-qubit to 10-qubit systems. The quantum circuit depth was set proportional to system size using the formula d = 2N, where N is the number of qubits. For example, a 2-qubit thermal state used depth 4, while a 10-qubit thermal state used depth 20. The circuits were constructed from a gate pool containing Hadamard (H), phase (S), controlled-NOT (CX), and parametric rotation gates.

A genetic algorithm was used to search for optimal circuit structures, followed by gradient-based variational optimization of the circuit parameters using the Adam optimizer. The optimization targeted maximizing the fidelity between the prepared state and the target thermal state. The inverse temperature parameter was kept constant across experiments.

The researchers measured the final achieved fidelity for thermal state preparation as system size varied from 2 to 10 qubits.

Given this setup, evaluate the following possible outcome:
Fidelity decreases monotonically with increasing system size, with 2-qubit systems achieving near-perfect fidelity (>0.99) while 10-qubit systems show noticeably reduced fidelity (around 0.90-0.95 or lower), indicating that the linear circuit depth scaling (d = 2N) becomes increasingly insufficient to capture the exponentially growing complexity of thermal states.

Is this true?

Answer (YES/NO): NO